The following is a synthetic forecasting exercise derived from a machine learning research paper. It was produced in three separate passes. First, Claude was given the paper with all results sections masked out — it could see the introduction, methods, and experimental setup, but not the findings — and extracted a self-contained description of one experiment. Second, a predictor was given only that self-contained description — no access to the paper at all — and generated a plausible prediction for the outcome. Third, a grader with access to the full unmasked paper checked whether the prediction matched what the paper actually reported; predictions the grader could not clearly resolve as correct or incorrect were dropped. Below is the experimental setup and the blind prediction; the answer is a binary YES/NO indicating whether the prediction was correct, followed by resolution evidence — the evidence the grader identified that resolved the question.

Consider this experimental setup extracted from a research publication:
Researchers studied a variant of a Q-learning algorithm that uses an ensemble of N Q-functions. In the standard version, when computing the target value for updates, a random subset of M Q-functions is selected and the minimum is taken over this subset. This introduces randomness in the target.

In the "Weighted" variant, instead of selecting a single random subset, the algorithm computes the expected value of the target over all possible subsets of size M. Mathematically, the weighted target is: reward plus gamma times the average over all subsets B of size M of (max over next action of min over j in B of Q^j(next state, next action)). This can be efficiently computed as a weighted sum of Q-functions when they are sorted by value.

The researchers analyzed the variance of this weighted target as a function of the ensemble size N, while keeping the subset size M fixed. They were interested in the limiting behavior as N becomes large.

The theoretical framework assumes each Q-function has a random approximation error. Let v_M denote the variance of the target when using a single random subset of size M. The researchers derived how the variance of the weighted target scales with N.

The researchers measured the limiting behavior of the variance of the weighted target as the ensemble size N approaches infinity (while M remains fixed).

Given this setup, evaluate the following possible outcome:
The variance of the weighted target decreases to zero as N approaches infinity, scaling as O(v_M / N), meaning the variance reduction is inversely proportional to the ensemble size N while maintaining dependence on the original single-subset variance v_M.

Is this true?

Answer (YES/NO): YES